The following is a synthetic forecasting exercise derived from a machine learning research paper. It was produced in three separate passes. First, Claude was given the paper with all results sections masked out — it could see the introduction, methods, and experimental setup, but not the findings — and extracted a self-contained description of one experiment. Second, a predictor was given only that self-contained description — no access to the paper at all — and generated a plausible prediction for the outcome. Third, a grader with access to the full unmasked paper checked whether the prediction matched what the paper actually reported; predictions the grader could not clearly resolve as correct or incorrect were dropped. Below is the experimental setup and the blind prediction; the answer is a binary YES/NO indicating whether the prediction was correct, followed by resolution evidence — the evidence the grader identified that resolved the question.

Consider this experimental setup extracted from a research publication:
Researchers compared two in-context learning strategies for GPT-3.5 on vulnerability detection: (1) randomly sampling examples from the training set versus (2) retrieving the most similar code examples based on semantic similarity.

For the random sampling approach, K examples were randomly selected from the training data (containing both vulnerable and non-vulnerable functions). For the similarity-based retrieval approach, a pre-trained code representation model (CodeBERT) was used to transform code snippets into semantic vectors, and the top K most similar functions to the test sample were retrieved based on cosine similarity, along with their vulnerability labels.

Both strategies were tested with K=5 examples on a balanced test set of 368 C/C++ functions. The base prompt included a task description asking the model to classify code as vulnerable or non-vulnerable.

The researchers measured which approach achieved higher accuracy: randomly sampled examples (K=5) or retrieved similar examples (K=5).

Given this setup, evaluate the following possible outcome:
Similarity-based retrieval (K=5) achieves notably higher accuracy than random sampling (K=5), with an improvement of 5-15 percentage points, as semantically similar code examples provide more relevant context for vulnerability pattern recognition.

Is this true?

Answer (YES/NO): NO